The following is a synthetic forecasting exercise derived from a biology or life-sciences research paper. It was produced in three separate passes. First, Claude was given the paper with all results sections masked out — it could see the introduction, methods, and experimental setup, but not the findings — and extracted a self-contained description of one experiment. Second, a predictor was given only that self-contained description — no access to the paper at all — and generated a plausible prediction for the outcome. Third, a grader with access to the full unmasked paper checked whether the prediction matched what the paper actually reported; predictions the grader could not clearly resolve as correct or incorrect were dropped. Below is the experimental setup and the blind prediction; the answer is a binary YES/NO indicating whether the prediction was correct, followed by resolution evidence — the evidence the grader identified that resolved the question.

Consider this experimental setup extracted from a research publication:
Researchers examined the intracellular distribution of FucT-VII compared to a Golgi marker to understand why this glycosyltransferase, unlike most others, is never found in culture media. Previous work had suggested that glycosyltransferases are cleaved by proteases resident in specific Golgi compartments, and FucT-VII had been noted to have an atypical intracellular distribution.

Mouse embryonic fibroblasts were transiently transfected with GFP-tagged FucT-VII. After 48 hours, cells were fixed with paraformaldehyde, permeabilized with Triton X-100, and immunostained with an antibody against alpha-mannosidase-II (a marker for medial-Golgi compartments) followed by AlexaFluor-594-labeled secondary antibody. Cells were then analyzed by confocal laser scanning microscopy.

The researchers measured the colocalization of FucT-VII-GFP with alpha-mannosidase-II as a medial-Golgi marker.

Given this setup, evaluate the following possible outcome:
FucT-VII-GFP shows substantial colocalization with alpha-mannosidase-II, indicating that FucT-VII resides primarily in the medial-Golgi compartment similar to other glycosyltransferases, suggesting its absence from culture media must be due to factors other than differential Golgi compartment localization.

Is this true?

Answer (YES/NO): NO